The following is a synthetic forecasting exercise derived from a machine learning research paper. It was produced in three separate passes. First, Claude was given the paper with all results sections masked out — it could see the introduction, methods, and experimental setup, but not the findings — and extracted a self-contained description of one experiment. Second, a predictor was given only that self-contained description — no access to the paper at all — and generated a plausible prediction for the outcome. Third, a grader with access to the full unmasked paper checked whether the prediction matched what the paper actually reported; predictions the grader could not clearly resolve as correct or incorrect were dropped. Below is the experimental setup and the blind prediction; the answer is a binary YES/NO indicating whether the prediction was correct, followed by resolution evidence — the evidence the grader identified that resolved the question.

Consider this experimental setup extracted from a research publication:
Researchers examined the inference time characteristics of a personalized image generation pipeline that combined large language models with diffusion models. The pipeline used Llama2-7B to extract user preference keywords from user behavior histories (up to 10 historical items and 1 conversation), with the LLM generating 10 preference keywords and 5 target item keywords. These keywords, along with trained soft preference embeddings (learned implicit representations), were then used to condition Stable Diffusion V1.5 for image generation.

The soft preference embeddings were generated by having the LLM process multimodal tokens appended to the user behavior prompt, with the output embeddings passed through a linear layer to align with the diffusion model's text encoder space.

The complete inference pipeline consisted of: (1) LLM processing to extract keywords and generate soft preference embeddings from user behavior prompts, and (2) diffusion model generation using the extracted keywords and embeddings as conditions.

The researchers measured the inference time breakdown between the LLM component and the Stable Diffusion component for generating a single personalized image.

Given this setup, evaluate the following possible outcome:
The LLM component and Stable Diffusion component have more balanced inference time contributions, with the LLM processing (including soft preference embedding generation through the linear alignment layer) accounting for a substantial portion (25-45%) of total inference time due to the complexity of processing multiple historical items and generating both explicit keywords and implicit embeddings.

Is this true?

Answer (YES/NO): YES